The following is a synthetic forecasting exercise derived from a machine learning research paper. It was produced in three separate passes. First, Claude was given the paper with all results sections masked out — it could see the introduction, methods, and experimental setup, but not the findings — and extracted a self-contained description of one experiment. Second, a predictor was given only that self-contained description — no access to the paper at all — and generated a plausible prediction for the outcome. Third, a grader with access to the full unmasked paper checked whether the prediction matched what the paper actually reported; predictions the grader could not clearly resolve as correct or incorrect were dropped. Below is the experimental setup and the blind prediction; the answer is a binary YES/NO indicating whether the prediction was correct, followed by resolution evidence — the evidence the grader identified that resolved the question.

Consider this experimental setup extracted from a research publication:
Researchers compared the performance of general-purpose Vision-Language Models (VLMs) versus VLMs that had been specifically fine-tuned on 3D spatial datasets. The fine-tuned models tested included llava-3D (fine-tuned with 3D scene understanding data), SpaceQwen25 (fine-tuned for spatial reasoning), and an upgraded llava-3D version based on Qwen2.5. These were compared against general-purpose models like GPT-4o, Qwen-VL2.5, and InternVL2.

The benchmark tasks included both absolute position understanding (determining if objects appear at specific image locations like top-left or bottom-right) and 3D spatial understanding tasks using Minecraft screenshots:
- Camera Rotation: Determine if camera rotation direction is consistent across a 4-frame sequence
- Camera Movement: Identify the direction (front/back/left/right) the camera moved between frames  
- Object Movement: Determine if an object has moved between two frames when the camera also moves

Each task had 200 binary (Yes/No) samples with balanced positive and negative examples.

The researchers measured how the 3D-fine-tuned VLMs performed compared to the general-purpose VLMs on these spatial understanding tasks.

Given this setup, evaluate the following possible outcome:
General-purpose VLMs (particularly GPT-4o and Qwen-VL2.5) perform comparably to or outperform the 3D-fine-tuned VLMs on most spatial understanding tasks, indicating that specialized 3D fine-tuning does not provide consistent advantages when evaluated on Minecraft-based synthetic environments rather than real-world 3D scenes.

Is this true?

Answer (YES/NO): YES